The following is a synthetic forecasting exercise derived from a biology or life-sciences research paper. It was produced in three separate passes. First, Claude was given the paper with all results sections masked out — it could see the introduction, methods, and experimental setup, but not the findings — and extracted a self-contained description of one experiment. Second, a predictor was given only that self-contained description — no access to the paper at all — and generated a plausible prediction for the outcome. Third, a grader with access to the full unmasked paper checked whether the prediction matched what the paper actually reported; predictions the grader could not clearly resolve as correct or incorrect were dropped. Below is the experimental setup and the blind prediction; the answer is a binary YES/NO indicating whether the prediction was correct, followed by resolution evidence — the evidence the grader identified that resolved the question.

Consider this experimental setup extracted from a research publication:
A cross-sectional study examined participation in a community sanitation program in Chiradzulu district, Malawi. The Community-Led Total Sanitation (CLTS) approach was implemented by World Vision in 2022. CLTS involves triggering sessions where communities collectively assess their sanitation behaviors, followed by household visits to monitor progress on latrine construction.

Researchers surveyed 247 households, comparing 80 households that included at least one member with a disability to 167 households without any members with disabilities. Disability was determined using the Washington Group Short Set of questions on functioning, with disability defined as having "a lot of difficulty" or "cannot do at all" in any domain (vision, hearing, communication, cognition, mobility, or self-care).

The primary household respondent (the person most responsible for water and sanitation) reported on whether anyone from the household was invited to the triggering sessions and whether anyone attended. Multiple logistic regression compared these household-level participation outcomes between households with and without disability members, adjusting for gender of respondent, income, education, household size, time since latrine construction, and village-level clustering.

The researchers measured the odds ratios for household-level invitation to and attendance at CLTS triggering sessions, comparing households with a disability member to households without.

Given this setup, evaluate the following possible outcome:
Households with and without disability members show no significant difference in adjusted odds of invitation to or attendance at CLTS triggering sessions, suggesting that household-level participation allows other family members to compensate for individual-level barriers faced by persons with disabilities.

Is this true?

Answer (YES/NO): YES